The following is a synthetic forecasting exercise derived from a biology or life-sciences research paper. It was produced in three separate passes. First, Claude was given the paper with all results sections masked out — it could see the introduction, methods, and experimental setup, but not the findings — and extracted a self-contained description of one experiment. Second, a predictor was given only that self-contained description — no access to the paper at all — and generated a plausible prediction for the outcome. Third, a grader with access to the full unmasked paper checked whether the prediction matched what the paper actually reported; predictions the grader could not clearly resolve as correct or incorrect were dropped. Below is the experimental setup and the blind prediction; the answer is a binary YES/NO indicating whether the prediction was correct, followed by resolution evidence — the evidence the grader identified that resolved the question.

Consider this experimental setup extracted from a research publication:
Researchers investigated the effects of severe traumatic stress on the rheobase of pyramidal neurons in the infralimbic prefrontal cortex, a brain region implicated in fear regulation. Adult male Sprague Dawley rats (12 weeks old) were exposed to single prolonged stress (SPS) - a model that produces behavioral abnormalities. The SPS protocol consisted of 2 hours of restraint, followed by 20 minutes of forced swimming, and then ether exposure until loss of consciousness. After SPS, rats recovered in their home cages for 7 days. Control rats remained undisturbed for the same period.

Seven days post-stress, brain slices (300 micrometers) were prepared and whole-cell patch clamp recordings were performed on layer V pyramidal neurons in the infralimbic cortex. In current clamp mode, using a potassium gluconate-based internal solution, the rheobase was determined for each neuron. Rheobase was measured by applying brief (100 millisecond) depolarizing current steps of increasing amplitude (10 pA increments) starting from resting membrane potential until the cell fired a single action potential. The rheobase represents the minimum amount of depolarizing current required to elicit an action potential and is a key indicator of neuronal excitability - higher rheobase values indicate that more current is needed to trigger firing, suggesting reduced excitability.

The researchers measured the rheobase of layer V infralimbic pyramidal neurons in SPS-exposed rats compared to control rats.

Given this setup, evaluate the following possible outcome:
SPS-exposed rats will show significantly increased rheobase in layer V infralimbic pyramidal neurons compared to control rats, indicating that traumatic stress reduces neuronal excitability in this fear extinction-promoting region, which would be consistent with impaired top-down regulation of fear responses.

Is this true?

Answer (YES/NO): YES